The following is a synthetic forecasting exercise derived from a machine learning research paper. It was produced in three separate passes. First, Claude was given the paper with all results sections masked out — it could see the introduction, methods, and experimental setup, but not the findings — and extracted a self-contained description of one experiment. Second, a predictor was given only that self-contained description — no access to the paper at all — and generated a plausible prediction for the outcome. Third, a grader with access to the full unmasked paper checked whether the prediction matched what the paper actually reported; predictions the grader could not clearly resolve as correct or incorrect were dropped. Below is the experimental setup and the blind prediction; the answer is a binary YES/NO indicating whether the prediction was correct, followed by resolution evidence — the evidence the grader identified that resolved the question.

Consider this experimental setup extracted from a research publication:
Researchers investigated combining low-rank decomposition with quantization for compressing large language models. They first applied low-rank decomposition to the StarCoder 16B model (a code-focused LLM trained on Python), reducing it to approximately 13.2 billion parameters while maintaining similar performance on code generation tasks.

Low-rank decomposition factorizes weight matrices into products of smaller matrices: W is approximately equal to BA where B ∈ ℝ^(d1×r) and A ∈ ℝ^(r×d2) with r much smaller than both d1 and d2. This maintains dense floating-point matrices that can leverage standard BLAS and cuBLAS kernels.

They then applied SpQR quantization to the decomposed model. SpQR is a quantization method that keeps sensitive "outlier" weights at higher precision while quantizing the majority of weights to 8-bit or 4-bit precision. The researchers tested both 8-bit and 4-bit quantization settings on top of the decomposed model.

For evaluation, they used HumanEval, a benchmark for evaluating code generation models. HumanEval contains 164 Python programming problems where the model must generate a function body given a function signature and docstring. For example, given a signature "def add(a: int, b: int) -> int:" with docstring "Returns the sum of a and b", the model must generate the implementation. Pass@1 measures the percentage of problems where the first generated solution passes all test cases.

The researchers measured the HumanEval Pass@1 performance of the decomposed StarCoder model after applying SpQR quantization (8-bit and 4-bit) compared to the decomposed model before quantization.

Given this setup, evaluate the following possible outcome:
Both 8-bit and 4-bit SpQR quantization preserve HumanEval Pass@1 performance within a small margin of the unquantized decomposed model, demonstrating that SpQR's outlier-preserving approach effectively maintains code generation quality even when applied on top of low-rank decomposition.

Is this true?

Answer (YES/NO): YES